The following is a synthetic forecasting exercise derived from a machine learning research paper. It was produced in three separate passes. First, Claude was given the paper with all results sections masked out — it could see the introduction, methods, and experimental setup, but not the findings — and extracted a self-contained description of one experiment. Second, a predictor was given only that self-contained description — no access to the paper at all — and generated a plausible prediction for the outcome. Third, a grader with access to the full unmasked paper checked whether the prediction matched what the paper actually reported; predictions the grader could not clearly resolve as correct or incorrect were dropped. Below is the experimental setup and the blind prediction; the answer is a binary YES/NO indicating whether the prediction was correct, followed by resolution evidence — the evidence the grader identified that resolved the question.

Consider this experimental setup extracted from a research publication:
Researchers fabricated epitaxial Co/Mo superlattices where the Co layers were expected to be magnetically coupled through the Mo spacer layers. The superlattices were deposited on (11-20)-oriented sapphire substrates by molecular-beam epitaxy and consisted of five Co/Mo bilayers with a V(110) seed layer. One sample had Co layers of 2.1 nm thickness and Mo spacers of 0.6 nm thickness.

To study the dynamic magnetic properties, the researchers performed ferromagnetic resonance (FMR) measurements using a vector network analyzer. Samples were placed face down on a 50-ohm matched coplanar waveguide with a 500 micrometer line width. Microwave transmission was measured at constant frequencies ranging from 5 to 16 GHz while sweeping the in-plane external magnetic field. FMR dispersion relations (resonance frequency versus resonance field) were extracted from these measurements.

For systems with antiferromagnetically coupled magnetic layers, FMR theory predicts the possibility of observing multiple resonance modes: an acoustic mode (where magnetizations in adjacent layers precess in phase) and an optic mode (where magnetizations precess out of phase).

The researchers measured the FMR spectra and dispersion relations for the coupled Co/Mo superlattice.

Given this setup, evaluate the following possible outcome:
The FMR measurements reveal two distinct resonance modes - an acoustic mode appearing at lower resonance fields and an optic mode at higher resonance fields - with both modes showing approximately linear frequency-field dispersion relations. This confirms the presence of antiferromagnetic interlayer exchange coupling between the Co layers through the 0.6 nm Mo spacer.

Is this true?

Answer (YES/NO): NO